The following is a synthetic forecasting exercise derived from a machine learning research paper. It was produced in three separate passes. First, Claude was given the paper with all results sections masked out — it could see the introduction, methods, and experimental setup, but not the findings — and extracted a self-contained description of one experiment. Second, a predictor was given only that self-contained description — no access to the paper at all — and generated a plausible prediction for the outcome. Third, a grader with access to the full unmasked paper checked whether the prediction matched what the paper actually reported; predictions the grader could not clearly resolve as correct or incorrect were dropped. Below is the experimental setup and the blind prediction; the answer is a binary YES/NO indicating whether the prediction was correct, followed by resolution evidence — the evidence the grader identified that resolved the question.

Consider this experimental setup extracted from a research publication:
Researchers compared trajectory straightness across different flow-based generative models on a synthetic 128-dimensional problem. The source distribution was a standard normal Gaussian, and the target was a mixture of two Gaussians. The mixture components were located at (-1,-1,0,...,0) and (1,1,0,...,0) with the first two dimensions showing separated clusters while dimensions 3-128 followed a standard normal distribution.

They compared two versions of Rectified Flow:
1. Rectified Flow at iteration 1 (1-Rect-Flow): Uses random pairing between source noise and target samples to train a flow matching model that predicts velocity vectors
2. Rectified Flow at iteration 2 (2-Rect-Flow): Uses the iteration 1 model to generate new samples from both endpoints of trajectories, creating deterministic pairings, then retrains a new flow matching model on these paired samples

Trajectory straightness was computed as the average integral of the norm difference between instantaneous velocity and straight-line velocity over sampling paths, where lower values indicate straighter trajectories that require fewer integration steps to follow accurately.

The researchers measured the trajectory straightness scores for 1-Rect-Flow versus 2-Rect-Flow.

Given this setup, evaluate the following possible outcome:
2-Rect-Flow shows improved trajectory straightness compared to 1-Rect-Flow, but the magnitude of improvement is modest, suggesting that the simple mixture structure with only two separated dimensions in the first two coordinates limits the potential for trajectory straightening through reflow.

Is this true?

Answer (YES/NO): NO